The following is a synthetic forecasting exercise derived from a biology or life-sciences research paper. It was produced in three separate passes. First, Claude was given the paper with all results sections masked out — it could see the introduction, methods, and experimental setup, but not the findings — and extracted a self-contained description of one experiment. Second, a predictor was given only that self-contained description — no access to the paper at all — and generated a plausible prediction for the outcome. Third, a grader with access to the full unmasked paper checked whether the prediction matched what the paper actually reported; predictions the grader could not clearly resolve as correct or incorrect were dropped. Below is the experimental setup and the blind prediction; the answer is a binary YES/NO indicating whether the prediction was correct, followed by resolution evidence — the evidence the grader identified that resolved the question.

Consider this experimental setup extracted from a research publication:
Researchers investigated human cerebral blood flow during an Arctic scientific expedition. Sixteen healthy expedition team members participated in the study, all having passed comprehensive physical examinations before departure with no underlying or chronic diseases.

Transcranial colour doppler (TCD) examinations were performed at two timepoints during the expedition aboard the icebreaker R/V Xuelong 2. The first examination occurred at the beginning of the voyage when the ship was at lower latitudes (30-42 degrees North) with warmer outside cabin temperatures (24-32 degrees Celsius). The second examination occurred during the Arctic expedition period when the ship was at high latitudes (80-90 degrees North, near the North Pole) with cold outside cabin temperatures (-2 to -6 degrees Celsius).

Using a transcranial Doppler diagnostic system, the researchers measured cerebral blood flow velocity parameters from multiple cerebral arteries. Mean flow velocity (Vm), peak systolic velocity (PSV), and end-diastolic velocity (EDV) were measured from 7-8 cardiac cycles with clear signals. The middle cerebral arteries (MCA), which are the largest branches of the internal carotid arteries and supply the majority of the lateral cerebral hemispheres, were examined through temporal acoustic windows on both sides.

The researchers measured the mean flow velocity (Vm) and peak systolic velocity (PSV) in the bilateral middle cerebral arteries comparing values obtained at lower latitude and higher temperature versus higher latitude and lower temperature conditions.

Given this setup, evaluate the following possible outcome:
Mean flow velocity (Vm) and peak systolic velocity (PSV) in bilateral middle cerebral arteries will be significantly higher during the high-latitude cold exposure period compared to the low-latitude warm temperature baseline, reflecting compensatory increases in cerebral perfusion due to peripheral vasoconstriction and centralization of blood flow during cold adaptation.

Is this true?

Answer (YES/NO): NO